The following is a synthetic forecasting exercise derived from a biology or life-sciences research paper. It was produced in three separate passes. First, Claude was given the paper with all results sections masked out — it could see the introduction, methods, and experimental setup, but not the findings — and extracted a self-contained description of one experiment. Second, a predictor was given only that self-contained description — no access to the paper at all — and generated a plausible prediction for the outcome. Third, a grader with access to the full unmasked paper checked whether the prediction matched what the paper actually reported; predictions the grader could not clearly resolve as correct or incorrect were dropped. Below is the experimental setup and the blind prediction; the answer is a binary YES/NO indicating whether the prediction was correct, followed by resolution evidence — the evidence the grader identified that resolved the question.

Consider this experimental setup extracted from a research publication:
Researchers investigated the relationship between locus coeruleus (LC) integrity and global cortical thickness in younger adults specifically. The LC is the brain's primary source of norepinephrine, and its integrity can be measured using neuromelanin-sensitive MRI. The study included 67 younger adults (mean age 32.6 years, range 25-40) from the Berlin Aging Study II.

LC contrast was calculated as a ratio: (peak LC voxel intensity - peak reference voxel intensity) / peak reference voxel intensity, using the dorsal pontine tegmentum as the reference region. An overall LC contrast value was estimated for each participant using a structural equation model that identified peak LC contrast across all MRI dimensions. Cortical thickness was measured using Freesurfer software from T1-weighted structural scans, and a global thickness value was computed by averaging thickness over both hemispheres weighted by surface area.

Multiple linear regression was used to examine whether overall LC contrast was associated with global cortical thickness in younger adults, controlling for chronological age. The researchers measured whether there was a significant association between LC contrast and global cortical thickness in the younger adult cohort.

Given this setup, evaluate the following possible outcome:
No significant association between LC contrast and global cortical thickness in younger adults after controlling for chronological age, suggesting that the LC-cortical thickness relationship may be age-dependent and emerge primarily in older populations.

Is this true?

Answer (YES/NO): YES